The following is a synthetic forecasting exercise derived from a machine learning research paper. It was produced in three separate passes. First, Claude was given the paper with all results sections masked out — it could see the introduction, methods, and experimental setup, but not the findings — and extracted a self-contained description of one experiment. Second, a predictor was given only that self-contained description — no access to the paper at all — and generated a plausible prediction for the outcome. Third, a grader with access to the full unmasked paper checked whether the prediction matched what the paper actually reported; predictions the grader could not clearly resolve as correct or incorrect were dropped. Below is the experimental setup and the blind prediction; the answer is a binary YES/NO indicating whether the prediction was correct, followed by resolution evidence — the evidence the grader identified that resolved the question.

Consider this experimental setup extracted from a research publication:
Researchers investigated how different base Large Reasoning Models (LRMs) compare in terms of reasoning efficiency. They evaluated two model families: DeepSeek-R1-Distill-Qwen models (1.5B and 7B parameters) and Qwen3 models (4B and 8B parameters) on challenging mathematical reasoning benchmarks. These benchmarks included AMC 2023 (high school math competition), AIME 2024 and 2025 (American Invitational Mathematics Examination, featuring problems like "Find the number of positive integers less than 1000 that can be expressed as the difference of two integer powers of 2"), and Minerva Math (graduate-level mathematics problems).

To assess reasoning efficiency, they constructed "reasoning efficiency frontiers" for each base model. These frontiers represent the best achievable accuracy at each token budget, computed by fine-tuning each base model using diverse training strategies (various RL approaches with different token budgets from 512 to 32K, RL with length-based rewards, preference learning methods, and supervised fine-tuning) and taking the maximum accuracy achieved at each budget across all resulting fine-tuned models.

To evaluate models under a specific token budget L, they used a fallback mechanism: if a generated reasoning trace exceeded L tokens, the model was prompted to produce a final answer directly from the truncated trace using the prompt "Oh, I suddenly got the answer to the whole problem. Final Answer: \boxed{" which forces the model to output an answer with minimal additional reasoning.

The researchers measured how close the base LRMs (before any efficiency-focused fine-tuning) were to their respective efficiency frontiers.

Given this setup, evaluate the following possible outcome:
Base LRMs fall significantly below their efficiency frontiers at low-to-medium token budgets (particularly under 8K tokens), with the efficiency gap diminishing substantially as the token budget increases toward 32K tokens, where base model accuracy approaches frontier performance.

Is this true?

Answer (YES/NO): NO